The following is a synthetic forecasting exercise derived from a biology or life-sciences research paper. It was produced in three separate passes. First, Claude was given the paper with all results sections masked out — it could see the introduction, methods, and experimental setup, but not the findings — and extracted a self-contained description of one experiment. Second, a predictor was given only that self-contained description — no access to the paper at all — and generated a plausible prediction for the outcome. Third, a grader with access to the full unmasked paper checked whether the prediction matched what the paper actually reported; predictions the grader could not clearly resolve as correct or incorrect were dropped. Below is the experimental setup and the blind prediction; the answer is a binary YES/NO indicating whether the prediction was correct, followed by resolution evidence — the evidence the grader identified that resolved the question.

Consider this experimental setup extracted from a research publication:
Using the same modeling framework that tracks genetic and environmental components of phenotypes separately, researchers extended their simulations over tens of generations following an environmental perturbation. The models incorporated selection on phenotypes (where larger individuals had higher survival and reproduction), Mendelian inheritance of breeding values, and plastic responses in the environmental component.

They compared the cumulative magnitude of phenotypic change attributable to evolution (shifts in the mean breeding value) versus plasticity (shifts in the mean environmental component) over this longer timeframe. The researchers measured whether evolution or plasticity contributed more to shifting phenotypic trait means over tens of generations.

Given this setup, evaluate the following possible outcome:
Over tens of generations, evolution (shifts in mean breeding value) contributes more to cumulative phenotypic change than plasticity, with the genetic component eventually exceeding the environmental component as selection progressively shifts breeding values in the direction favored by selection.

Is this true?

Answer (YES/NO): YES